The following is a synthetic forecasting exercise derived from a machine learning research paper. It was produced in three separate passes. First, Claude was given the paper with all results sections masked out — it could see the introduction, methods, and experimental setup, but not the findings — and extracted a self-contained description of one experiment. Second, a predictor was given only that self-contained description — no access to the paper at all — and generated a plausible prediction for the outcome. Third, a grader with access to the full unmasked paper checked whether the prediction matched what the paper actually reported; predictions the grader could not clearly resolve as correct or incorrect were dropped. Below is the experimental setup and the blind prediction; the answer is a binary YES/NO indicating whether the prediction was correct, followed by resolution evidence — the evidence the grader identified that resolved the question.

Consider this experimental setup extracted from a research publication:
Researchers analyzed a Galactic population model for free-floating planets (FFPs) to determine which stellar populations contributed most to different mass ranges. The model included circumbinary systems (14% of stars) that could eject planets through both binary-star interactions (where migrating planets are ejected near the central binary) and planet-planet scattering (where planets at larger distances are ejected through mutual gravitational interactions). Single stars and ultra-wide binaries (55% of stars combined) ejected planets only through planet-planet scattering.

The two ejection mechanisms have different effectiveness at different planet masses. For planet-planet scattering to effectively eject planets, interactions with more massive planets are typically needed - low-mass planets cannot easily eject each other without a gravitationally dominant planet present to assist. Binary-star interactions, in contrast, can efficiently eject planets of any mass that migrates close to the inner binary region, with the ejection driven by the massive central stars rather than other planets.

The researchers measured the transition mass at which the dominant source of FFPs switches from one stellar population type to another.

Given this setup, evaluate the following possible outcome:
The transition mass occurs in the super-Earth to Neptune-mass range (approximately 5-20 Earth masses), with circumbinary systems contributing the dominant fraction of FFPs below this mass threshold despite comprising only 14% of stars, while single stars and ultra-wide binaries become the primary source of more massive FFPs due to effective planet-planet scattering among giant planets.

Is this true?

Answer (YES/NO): NO